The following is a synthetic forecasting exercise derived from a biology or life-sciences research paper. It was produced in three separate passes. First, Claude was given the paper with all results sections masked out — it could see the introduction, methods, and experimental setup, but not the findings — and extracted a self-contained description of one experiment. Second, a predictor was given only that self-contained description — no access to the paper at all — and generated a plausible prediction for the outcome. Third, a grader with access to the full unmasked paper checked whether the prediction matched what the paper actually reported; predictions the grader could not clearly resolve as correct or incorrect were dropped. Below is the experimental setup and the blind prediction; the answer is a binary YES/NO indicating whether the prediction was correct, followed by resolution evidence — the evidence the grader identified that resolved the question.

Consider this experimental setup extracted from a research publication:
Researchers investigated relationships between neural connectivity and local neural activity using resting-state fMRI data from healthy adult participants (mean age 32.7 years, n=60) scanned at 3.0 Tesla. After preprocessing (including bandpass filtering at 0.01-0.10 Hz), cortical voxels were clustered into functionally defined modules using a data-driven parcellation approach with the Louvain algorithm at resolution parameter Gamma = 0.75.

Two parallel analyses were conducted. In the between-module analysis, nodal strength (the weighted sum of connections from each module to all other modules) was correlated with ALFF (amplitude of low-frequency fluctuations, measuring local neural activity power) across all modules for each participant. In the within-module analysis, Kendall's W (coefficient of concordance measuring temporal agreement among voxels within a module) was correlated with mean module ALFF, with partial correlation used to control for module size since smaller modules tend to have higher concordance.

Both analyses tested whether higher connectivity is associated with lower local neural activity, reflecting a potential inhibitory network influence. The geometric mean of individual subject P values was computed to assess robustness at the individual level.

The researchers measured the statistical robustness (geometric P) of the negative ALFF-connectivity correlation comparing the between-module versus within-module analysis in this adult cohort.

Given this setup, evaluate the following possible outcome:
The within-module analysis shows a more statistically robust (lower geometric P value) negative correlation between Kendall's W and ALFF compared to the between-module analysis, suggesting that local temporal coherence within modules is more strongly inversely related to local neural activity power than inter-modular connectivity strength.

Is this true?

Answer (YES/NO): NO